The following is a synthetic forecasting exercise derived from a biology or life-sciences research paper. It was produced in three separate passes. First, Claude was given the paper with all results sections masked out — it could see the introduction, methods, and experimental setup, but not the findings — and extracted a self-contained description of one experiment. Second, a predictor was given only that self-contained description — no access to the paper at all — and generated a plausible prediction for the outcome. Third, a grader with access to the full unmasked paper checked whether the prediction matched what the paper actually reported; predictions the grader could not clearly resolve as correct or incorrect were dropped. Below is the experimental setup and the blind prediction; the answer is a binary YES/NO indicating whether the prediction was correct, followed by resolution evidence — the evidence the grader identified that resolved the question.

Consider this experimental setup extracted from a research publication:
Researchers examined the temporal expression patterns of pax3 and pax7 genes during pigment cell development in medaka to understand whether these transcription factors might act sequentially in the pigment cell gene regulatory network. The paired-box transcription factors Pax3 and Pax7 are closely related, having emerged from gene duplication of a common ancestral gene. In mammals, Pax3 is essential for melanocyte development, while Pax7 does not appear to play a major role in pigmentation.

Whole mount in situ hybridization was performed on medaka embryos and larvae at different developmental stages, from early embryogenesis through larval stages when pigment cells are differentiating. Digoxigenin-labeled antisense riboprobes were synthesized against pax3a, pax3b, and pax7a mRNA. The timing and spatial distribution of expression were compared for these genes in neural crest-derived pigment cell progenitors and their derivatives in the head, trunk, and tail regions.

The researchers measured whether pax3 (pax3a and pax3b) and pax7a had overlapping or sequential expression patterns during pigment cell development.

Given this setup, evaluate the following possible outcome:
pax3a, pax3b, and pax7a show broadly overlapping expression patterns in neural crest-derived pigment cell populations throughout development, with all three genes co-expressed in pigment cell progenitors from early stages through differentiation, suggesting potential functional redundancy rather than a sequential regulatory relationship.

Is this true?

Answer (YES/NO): NO